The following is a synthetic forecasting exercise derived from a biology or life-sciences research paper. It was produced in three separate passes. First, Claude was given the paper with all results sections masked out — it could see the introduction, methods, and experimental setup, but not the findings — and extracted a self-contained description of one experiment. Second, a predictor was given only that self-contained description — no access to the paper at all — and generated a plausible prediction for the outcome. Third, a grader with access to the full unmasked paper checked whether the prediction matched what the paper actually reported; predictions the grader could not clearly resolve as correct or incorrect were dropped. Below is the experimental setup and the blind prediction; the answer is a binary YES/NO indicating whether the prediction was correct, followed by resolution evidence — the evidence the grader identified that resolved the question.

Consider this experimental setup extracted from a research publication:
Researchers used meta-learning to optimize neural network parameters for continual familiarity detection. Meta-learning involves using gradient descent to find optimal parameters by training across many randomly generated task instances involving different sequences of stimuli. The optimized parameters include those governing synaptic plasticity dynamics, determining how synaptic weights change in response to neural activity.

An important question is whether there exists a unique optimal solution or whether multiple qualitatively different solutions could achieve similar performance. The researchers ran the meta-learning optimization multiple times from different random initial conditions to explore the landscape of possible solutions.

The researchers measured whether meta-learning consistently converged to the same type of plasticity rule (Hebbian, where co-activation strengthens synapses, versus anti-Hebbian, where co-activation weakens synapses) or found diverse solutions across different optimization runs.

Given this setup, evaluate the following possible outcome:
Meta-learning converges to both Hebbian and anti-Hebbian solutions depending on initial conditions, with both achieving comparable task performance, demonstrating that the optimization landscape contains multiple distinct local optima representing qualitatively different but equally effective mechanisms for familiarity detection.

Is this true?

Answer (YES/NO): NO